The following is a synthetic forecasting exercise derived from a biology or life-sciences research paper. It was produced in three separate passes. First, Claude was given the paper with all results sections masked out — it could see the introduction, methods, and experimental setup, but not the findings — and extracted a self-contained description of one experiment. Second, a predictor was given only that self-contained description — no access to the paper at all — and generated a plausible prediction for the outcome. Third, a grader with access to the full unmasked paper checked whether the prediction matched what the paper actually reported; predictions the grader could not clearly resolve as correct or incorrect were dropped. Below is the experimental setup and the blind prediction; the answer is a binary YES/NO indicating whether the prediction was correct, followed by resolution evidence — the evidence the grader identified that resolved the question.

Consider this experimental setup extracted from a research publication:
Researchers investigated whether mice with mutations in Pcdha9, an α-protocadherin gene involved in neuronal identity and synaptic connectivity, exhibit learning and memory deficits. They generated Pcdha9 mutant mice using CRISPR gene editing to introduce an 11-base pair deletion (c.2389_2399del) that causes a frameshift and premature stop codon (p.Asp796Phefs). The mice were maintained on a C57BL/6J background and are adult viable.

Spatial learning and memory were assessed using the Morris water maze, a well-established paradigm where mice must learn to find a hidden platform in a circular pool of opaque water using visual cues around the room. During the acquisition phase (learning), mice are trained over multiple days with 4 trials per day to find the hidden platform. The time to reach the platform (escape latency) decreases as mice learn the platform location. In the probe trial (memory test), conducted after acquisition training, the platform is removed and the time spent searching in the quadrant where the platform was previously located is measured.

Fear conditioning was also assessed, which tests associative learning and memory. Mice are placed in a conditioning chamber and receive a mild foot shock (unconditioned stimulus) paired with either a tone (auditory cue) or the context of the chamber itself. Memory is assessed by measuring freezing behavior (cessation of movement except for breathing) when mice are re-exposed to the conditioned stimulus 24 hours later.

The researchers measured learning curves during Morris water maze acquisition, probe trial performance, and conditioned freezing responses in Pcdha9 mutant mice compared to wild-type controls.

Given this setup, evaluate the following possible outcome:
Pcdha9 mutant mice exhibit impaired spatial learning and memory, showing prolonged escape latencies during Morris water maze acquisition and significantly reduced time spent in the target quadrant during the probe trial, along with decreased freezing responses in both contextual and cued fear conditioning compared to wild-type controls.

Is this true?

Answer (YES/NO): NO